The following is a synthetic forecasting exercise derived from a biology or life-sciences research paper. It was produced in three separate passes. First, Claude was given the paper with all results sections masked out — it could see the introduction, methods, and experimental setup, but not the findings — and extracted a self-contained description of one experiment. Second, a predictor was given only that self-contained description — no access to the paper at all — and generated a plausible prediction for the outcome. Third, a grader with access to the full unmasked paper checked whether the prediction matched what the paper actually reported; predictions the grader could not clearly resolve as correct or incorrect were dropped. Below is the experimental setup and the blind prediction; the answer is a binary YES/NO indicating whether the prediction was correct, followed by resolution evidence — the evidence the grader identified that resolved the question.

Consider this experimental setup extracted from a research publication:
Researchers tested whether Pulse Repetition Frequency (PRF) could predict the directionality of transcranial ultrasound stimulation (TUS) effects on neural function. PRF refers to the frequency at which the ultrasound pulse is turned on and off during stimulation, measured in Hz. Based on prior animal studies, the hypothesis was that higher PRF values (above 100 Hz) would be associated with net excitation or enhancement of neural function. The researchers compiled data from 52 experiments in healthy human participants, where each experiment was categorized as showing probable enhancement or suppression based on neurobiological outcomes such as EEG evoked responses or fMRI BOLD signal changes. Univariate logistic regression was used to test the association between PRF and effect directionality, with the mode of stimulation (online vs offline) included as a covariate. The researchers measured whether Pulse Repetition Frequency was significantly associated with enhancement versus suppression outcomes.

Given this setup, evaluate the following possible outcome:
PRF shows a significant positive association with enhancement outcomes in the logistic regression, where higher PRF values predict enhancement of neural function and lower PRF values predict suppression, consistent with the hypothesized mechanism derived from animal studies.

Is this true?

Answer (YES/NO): NO